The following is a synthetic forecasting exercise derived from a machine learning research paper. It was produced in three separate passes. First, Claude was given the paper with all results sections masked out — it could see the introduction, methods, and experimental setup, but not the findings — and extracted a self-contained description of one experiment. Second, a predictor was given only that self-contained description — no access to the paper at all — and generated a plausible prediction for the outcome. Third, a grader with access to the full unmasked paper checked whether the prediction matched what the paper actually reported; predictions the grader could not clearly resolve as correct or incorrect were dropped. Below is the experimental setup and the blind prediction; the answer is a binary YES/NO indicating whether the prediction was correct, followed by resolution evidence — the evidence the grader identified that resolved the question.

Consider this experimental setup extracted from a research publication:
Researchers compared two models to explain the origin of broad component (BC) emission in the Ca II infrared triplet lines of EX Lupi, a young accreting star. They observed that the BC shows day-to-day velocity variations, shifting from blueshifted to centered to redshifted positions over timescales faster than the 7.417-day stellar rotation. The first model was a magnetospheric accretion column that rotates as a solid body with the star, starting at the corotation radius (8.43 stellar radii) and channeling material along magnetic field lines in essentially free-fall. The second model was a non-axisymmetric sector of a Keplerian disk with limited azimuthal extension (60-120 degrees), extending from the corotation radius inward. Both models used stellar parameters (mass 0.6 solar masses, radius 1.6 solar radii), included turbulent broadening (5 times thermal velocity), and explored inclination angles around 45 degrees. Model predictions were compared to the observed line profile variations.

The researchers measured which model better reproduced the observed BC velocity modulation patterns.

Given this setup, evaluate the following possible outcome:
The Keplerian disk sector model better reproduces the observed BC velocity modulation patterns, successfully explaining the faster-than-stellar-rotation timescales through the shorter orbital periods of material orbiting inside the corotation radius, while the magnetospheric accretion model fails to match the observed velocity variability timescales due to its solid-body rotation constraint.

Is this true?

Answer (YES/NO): NO